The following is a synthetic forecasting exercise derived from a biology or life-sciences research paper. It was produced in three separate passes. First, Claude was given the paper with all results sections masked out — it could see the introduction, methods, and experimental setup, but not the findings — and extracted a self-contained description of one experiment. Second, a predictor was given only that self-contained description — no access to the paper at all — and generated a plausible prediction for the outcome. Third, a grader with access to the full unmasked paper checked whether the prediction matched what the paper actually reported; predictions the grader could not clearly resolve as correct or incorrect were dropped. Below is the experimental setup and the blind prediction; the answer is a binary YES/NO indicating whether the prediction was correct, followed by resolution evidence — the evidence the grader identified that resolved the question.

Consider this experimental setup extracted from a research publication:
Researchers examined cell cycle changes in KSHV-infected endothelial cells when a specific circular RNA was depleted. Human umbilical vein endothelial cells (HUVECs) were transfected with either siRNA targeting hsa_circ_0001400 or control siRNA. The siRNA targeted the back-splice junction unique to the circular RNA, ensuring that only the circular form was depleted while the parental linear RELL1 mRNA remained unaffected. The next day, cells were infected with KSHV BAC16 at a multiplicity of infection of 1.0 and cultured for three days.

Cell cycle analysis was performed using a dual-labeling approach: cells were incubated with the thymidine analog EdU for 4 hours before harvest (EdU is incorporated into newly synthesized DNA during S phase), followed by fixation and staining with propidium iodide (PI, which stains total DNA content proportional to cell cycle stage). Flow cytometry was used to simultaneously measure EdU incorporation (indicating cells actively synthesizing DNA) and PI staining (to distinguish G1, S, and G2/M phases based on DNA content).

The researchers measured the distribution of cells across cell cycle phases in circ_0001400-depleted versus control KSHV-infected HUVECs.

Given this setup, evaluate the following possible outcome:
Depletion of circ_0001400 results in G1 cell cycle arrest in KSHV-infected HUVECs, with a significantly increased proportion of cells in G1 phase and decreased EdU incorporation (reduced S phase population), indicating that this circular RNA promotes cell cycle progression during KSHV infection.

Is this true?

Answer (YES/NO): NO